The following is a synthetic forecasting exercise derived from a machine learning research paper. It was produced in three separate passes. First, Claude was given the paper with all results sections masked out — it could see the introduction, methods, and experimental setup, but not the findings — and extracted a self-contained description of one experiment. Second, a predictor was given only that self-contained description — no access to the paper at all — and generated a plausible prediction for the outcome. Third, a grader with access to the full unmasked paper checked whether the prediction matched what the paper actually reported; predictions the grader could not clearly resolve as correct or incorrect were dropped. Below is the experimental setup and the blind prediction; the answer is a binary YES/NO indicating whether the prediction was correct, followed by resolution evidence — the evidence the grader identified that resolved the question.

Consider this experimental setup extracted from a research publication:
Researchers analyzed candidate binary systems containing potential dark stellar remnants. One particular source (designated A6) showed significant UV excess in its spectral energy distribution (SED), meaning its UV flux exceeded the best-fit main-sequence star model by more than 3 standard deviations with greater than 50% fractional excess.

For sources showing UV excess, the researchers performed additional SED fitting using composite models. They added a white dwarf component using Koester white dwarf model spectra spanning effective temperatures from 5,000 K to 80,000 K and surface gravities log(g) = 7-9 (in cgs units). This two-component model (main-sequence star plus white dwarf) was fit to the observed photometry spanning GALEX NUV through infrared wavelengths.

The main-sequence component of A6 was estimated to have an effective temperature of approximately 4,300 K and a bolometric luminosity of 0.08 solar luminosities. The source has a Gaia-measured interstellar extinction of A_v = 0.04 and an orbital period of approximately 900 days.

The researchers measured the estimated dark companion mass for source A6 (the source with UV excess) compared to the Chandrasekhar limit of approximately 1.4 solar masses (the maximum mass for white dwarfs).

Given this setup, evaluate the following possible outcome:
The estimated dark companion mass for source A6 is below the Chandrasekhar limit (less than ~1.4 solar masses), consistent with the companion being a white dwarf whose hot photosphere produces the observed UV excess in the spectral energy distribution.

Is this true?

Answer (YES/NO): YES